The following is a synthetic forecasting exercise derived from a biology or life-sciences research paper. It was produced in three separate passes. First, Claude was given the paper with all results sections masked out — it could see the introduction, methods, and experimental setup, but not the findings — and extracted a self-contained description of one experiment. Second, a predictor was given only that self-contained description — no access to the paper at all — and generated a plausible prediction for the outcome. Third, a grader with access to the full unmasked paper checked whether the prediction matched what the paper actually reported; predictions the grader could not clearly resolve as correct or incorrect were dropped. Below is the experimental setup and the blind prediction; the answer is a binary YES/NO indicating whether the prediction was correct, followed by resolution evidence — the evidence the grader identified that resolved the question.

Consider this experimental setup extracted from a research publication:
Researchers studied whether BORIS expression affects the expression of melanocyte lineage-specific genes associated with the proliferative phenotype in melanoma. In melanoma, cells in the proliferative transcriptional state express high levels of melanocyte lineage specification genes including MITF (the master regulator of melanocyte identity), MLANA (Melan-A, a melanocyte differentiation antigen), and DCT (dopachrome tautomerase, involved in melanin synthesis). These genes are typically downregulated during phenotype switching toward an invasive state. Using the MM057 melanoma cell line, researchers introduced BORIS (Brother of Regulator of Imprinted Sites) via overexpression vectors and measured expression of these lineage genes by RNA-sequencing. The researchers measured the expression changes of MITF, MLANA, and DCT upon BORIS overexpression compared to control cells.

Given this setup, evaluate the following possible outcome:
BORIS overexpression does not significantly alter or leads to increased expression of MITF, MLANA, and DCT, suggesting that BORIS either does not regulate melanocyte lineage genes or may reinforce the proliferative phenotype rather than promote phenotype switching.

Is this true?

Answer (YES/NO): NO